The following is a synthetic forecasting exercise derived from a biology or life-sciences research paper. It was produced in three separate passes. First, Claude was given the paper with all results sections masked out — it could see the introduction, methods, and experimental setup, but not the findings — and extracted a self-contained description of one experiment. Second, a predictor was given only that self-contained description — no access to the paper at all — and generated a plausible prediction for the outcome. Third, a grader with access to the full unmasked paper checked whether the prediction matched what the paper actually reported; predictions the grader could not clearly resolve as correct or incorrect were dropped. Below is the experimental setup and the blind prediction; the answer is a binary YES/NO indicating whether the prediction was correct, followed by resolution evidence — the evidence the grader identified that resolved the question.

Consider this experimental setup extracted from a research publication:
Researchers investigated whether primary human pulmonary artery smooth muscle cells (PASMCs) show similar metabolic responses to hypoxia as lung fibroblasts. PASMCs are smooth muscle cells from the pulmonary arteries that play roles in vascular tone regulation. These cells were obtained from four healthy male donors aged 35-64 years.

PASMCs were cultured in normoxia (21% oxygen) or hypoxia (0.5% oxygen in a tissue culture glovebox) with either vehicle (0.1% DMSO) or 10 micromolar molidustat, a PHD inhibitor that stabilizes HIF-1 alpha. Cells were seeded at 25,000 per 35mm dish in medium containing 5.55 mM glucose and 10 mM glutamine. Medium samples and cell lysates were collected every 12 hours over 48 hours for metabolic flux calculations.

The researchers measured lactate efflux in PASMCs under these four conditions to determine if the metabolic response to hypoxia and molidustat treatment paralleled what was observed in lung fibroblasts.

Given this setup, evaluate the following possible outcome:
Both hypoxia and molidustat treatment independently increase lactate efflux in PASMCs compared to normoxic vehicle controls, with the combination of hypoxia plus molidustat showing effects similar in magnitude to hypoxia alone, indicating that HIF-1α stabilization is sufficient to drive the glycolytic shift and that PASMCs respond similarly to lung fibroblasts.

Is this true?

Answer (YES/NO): NO